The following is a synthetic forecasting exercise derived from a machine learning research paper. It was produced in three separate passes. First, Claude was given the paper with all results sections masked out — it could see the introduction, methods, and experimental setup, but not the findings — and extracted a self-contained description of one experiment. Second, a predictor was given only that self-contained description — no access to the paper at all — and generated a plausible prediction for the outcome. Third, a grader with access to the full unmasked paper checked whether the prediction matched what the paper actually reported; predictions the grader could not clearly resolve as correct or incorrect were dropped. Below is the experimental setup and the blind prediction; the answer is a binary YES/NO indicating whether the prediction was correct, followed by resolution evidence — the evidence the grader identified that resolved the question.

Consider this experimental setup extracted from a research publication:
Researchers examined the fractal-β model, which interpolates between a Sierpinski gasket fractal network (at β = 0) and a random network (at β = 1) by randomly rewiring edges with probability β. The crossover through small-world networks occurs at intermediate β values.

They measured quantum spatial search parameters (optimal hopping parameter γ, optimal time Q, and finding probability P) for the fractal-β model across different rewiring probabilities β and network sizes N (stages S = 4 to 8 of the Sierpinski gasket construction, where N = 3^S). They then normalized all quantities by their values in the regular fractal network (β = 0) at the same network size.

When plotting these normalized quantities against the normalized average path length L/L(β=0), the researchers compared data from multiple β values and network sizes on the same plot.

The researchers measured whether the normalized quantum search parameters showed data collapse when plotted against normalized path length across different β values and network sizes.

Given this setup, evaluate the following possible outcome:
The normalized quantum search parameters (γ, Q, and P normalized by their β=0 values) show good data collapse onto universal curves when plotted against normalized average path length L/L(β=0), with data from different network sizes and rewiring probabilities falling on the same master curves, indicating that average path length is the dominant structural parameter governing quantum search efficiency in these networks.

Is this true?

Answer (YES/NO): YES